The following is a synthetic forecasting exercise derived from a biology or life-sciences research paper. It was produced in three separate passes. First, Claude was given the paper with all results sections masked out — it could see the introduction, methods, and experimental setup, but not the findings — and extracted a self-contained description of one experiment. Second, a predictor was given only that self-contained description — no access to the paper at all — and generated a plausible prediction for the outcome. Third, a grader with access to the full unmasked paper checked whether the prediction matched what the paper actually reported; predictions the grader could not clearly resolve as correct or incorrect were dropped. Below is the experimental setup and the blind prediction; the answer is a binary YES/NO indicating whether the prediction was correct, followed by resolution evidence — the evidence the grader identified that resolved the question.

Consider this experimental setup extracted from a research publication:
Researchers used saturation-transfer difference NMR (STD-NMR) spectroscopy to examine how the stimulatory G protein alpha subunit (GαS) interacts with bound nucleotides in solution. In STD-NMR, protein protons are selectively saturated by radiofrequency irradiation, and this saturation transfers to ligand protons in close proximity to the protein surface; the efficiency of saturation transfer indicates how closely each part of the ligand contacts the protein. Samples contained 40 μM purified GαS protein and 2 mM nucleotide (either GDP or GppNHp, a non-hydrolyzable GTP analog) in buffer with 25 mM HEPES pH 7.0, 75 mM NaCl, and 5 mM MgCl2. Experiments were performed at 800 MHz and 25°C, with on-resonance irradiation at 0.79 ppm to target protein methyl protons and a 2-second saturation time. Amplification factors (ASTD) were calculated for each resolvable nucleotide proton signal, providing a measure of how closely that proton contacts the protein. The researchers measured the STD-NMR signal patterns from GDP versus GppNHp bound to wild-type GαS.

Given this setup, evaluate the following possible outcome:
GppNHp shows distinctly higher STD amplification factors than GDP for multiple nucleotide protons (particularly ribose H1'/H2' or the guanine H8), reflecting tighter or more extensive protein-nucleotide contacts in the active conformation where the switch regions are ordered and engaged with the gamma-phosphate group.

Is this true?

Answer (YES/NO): NO